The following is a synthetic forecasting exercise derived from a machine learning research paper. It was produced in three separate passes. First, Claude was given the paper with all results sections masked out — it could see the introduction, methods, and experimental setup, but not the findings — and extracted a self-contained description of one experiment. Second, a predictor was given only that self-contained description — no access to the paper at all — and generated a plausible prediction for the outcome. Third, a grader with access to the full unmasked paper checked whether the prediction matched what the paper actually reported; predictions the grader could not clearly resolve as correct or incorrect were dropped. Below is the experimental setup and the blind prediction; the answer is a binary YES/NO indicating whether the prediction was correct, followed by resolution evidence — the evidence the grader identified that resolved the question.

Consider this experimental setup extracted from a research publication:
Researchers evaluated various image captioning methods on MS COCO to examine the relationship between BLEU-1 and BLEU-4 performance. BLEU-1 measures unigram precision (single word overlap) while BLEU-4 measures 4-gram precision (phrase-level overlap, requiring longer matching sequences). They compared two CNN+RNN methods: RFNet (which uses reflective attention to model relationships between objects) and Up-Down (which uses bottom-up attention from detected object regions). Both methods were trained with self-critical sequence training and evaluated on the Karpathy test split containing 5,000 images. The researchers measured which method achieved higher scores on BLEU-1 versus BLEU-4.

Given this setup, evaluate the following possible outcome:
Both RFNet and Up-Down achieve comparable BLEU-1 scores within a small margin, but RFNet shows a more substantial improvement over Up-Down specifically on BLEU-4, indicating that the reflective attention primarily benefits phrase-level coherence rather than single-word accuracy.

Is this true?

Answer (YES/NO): NO